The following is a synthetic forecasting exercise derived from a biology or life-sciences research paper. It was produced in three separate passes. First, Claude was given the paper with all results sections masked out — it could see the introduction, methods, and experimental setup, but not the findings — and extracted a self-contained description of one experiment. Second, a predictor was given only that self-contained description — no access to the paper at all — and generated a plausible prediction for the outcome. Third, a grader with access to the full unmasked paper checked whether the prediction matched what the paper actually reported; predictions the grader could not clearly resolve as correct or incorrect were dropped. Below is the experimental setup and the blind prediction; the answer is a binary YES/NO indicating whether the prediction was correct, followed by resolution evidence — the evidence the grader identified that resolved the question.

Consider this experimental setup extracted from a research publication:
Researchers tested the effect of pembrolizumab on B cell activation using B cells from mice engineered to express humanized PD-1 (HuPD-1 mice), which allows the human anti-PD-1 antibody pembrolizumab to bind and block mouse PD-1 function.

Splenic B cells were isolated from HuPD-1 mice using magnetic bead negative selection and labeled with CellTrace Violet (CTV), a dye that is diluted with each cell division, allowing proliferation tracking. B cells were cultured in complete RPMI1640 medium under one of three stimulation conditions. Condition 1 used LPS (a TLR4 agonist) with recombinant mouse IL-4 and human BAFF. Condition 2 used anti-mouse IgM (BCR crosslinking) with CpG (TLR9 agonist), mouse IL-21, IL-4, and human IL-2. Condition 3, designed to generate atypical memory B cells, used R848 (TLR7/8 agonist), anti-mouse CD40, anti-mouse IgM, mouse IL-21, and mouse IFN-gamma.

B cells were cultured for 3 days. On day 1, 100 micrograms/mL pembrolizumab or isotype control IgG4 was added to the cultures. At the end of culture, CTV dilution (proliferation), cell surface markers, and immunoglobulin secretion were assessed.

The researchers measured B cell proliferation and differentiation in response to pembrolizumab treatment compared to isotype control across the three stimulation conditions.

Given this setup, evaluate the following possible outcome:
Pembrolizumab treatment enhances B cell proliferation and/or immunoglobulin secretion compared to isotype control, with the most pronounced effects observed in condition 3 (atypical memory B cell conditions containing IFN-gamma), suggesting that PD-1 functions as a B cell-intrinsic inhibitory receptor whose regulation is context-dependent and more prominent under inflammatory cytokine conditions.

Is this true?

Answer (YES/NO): NO